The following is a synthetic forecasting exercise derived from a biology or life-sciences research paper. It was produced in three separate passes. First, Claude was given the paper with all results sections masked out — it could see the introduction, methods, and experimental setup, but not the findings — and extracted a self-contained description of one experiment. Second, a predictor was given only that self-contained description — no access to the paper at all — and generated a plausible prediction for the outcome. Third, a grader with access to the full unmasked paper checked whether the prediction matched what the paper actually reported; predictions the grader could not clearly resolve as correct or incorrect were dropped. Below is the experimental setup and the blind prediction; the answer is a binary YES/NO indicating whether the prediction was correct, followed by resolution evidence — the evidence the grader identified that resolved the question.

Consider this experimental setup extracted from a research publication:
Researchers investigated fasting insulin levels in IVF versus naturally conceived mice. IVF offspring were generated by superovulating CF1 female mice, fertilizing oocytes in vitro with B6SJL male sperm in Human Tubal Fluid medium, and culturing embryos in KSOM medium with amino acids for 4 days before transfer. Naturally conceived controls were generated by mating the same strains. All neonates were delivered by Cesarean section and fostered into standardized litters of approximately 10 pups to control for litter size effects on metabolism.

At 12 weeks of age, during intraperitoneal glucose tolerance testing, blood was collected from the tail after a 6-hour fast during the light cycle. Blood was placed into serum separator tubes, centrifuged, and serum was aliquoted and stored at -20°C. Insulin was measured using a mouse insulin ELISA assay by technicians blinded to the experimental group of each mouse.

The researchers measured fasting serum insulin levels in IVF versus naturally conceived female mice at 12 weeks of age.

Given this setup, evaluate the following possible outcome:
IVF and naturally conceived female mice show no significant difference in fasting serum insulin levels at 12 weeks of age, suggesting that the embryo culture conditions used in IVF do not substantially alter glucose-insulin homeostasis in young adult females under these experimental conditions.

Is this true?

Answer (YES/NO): YES